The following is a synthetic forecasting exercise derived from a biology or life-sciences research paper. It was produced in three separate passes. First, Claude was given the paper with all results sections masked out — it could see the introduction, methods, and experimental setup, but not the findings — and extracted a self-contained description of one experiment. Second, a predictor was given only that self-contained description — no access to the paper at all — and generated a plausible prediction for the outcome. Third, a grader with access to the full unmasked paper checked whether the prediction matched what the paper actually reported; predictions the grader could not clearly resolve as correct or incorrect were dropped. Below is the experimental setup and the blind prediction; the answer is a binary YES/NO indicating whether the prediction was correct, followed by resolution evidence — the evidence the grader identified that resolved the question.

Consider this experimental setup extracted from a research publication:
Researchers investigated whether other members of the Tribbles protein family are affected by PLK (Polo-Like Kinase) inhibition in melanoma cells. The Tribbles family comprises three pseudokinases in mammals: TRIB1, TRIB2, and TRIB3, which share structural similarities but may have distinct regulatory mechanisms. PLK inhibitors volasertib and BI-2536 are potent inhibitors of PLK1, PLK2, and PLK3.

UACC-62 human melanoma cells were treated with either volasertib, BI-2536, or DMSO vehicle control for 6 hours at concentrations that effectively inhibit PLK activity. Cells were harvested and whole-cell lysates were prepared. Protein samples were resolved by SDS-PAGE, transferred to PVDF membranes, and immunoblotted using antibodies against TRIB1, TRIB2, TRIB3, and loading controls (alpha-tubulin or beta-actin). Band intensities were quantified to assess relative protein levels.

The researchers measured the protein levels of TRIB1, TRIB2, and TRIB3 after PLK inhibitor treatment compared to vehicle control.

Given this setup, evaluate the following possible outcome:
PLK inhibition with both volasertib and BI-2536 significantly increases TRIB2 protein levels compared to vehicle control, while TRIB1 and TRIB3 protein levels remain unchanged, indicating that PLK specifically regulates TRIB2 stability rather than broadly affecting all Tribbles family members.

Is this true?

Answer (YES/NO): NO